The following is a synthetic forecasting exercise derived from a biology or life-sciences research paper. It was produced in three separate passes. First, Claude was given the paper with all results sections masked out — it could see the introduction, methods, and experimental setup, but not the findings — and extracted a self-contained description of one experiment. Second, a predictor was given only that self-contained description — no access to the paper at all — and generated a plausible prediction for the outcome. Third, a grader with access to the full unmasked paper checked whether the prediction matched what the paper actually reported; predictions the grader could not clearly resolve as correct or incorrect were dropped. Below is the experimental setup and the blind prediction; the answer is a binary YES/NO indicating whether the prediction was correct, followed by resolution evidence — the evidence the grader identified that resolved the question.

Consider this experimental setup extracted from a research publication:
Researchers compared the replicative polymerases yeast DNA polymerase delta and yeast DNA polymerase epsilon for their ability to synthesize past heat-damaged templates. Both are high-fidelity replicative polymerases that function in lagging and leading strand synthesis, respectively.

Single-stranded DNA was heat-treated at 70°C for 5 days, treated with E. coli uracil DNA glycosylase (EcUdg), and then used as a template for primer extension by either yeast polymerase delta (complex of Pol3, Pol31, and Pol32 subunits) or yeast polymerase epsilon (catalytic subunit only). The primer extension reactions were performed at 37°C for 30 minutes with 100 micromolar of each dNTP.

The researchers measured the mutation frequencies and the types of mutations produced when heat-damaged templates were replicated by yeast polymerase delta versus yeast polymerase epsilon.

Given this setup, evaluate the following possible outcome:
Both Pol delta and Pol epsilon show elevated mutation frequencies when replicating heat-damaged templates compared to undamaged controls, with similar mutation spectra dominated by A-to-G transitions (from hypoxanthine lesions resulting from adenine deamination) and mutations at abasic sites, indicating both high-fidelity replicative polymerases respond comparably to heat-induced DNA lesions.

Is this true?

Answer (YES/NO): NO